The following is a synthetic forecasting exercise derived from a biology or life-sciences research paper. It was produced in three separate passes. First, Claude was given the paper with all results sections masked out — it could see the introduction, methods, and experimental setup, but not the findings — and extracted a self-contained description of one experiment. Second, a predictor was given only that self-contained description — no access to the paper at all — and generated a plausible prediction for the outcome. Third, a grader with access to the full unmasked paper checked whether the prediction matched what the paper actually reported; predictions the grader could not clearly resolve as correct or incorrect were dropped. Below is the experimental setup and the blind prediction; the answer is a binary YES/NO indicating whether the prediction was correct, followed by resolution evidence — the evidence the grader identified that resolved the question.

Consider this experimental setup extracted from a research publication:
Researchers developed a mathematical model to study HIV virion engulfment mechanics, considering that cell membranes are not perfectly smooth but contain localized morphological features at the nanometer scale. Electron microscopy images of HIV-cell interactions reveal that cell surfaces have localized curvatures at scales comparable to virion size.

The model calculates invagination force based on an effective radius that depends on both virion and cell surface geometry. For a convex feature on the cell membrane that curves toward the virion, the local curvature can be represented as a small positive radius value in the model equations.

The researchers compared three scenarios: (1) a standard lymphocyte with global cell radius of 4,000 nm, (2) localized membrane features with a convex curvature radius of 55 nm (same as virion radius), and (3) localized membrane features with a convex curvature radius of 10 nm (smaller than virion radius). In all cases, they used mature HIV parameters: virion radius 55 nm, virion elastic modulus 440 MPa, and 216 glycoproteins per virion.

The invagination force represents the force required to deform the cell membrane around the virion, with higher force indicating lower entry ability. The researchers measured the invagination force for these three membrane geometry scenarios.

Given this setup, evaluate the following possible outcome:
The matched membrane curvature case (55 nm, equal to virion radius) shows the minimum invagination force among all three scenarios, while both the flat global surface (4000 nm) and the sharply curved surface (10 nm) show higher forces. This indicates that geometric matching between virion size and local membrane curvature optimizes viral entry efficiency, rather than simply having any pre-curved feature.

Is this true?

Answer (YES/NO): NO